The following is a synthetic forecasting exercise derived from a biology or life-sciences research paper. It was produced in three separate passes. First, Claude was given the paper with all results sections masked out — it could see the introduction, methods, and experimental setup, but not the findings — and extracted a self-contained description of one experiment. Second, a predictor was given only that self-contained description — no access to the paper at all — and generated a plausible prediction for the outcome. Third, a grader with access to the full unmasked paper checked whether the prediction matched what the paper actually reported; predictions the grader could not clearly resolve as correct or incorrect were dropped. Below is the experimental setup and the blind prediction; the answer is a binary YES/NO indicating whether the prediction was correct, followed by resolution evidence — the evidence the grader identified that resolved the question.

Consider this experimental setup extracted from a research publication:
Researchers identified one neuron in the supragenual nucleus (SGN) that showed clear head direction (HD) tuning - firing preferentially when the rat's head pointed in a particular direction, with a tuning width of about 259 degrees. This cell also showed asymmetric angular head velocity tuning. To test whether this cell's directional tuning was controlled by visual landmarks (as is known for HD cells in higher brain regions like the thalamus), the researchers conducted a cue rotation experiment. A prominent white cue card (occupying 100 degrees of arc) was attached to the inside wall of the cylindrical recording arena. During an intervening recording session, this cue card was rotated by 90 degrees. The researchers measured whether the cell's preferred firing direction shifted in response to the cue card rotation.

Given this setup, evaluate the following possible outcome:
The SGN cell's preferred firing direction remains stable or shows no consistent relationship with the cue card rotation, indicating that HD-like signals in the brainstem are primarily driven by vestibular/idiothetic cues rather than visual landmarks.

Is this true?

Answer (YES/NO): NO